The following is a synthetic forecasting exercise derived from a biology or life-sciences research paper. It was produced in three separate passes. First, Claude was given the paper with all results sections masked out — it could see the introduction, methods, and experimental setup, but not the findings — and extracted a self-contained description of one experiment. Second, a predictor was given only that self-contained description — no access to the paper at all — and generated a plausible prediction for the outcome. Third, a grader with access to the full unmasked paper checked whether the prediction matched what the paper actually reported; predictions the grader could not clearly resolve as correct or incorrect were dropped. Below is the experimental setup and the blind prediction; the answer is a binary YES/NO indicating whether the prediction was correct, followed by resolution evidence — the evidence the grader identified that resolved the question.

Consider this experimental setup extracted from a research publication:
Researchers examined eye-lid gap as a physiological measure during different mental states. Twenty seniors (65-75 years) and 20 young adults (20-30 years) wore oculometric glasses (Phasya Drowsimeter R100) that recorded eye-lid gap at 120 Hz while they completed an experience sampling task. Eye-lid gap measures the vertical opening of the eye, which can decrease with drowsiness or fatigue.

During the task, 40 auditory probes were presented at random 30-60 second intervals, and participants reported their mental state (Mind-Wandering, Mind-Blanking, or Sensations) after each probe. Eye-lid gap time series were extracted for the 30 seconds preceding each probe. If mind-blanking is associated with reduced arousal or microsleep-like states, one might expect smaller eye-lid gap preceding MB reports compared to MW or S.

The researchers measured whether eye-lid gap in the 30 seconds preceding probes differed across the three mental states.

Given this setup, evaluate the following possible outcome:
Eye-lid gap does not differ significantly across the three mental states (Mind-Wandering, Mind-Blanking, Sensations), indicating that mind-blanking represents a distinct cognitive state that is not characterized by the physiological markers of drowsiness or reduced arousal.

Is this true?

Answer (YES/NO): NO